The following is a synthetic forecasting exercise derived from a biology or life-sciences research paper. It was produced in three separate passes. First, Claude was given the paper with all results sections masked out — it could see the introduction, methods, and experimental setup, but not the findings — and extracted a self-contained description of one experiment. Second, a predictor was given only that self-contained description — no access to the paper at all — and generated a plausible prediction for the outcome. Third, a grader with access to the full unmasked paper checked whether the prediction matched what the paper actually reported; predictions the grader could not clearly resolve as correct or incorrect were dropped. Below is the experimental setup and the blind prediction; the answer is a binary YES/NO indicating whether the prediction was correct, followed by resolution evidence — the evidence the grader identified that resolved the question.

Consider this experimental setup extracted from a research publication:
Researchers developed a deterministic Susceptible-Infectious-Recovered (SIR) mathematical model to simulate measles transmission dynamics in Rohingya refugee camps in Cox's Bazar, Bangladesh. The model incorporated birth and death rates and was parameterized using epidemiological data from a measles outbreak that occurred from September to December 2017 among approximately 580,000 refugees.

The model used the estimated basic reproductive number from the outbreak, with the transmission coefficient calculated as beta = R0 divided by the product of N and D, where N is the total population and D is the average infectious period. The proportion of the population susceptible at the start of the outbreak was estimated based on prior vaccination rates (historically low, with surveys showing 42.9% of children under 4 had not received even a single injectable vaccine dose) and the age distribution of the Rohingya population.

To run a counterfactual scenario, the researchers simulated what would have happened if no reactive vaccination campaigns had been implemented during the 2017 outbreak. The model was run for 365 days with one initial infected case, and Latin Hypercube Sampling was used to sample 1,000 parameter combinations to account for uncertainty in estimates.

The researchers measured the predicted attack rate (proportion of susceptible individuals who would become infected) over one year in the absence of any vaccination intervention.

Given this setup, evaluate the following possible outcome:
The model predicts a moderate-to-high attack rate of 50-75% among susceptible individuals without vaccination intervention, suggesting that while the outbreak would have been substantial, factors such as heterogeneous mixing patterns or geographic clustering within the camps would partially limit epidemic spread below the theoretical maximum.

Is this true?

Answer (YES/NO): NO